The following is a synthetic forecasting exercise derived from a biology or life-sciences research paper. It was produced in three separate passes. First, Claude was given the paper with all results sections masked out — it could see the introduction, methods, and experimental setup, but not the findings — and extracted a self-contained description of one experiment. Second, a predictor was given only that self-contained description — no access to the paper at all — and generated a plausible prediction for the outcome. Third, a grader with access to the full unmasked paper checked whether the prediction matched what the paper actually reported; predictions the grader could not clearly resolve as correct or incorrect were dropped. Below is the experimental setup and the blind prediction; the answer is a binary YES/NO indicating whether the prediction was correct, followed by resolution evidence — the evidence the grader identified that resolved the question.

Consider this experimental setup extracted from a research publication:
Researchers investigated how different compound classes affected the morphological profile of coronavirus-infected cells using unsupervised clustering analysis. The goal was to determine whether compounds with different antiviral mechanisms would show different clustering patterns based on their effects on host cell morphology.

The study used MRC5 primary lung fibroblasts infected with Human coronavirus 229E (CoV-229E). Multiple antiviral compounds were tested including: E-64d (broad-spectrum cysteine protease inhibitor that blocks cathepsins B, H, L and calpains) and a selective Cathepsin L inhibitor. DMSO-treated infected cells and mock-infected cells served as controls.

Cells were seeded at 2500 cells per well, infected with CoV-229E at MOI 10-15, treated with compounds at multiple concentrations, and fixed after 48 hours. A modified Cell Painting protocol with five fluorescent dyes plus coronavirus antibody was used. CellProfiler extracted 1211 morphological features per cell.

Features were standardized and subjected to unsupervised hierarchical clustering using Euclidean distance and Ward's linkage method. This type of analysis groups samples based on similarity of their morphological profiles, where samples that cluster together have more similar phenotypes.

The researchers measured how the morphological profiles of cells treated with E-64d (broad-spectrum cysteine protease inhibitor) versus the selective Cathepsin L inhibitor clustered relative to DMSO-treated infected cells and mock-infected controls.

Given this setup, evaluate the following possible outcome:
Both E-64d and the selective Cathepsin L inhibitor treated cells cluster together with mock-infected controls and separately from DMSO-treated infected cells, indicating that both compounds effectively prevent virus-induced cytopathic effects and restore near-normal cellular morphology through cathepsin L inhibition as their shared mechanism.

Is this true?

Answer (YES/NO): NO